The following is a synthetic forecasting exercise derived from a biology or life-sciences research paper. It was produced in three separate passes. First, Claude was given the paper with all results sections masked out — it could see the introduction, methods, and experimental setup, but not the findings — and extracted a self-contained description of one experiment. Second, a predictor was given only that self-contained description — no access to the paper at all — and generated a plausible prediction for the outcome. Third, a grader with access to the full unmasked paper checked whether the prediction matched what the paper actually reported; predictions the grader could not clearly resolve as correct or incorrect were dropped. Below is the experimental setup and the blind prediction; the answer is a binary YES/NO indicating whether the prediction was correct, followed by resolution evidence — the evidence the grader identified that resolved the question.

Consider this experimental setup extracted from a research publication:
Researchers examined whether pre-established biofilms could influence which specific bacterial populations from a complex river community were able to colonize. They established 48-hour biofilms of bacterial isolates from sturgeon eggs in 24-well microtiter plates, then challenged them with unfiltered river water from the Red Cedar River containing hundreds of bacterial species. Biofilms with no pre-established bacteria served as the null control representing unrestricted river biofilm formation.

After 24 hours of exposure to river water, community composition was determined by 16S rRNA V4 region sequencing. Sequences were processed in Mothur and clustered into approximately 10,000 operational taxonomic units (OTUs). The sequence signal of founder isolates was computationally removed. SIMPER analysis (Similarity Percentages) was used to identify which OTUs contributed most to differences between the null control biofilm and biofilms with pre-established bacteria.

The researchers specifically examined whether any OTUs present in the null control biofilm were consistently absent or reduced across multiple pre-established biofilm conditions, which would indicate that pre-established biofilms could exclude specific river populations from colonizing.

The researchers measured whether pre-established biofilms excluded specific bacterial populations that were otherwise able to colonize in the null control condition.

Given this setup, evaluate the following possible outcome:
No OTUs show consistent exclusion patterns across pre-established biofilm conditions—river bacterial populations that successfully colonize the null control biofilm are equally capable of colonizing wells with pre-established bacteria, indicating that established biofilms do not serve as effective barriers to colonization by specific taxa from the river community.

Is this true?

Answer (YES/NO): NO